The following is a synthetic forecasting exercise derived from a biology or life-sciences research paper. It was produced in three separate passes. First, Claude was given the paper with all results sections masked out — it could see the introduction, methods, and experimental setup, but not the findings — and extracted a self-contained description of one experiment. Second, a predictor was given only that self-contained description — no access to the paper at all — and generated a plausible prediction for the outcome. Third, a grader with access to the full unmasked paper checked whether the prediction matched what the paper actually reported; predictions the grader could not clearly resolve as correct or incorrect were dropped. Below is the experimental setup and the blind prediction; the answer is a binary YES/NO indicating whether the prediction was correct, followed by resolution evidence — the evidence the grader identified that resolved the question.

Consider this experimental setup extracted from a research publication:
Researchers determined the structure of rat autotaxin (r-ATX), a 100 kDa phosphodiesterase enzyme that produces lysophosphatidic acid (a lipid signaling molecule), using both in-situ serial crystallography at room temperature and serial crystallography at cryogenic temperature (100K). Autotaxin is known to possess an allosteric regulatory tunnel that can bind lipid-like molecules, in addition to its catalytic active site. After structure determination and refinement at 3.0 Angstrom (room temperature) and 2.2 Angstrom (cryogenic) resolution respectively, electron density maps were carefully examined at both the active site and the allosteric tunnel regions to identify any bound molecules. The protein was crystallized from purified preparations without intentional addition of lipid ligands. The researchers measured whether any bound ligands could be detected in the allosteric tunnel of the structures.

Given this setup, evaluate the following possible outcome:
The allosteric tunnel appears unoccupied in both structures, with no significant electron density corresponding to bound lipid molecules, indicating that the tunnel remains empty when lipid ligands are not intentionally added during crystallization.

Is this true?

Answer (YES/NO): NO